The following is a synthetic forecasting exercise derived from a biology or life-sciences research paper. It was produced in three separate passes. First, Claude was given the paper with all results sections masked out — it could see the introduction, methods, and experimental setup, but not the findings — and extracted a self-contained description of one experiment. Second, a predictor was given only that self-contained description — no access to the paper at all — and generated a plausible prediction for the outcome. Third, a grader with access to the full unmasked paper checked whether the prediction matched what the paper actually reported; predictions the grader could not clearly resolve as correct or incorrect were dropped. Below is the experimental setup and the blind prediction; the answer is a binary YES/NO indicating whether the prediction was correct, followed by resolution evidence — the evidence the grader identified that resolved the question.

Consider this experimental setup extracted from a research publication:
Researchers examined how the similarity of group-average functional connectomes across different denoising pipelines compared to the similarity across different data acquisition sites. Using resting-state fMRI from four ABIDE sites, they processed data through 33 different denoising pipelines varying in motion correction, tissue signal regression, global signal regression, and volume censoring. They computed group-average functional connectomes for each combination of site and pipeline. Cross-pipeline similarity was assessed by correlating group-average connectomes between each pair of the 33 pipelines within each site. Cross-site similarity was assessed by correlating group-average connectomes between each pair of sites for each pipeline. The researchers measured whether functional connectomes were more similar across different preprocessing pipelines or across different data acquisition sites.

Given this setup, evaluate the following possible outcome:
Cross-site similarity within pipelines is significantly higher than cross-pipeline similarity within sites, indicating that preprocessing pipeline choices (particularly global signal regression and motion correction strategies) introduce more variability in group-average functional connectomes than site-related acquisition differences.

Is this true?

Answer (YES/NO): NO